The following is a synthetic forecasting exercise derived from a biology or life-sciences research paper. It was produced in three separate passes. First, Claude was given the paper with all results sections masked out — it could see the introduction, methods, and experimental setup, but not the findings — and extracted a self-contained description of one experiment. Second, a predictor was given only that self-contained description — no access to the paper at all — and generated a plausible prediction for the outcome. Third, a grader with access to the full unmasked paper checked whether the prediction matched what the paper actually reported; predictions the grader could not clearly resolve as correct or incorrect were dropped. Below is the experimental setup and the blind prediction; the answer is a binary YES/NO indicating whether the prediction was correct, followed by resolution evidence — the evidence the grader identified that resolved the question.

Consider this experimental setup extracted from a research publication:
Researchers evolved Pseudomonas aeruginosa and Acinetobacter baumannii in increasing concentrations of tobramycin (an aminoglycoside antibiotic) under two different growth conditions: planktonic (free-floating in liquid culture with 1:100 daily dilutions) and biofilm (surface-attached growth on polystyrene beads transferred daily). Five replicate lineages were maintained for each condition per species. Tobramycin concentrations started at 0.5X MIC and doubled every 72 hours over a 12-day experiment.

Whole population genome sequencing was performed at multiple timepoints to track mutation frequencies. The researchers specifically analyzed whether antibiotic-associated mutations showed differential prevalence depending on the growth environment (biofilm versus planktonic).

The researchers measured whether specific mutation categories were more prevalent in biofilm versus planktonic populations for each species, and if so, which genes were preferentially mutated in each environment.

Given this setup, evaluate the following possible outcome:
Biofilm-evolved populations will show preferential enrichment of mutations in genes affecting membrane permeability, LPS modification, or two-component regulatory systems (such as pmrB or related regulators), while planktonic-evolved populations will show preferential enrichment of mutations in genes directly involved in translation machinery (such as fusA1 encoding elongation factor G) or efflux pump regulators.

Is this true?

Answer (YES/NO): NO